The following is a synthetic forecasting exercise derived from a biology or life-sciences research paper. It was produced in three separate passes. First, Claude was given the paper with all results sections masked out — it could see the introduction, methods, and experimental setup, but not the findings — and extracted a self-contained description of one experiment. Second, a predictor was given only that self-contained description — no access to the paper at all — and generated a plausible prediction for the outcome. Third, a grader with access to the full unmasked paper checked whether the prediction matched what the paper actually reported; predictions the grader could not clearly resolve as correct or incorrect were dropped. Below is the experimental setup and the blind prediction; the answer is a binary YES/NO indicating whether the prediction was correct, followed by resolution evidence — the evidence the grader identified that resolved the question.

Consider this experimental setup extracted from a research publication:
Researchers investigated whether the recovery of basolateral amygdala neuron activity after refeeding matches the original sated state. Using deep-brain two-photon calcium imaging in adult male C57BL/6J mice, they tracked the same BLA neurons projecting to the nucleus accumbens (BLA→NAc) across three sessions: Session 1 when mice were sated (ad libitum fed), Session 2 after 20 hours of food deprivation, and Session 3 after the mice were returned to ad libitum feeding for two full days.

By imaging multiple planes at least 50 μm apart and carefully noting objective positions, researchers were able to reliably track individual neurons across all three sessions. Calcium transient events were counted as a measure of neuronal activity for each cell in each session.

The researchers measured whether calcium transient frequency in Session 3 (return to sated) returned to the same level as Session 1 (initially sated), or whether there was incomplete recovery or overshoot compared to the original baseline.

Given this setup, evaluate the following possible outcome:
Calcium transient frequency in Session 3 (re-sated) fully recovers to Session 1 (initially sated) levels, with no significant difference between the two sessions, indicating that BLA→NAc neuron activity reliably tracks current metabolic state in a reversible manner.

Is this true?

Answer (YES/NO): YES